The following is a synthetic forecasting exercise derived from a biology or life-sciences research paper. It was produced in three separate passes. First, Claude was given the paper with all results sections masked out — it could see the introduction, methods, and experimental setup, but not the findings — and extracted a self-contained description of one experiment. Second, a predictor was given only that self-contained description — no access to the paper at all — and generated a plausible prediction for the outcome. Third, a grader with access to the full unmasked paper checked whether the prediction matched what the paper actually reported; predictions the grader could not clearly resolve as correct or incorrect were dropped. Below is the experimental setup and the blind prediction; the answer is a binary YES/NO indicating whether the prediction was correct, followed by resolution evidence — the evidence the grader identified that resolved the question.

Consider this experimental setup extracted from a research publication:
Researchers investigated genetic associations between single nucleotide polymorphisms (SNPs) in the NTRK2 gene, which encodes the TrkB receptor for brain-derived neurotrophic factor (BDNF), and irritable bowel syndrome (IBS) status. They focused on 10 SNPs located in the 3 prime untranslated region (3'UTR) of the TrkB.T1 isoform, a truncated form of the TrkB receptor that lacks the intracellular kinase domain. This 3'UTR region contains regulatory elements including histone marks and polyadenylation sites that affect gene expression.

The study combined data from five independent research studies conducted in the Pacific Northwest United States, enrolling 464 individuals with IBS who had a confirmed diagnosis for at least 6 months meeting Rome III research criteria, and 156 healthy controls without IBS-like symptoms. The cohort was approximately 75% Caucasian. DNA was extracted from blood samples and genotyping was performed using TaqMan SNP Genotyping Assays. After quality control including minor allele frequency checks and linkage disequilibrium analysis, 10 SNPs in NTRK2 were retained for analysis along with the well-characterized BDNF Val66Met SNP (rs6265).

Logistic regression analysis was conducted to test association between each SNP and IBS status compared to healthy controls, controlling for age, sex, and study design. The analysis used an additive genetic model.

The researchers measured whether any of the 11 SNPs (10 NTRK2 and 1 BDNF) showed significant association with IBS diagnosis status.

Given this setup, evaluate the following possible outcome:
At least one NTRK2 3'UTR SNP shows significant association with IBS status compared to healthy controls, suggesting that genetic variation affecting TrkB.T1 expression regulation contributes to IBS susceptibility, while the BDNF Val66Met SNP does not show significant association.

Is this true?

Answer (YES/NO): YES